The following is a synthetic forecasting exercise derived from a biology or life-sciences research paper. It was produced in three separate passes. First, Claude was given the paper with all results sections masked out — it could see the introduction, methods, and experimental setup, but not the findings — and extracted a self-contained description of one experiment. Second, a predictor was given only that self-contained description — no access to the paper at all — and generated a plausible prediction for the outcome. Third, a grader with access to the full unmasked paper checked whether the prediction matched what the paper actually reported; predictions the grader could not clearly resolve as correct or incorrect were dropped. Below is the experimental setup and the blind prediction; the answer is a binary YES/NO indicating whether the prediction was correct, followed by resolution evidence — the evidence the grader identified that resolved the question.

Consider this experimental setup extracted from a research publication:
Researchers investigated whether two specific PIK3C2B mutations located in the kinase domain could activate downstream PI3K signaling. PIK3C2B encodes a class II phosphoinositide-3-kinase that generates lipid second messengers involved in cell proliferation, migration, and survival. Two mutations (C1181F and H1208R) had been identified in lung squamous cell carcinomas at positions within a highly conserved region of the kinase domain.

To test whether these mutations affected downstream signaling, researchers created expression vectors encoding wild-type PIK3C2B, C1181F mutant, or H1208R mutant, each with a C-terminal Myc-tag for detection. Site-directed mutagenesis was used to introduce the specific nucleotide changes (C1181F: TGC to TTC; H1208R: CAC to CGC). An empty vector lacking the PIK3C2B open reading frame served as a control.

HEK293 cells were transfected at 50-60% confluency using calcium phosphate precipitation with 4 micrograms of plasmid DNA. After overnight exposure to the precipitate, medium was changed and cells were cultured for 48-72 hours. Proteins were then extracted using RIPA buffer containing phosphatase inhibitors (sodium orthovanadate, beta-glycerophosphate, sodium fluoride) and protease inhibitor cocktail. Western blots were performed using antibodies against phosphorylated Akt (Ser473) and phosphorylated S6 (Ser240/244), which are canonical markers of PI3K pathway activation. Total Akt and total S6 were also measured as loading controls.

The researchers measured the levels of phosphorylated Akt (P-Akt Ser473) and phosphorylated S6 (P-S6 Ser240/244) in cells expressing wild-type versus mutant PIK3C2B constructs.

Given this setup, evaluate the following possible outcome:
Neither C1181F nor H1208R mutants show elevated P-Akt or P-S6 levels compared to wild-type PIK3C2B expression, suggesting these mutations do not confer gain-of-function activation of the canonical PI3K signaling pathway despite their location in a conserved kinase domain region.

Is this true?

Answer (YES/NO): YES